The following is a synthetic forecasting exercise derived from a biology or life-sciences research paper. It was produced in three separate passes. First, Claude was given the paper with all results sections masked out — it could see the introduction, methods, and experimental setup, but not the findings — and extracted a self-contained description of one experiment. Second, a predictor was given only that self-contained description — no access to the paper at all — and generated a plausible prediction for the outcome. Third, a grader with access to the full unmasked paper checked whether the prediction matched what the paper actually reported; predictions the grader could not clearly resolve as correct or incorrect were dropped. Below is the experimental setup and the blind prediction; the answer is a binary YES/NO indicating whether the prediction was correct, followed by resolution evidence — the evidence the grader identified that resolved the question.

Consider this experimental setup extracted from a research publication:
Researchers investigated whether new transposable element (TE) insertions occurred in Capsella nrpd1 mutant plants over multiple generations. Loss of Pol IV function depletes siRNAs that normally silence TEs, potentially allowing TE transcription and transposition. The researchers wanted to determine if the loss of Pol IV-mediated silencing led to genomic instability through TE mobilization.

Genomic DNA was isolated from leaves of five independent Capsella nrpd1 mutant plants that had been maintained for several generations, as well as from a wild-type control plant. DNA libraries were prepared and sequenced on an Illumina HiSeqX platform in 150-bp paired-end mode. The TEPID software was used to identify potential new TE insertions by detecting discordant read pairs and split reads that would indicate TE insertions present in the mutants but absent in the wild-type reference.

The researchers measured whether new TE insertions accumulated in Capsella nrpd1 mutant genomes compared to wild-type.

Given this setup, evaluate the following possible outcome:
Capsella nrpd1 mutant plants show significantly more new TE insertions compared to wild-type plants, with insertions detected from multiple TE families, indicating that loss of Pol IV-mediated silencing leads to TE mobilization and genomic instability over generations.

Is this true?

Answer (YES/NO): NO